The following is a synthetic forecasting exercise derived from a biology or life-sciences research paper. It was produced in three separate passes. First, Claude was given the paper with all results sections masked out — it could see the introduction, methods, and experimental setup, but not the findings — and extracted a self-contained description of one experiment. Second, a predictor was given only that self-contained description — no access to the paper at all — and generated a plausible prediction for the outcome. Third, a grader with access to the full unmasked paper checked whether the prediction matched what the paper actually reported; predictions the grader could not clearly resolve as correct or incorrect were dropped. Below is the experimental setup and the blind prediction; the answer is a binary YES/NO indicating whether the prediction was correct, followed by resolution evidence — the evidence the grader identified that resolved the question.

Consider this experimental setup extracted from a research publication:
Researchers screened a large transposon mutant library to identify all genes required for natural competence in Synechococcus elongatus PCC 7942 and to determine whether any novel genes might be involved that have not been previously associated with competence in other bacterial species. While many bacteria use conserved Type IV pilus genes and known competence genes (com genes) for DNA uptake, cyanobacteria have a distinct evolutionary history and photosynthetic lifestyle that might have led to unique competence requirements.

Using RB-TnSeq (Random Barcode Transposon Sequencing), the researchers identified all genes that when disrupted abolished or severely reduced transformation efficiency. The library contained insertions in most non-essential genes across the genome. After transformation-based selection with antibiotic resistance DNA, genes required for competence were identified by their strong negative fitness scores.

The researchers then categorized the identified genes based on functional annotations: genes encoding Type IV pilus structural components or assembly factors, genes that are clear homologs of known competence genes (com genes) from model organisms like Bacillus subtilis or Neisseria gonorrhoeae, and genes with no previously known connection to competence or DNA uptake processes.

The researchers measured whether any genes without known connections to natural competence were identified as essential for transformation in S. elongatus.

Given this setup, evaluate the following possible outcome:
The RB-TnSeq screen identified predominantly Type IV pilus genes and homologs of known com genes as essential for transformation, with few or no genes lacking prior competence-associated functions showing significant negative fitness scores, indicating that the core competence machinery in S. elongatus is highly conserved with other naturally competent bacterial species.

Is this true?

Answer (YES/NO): NO